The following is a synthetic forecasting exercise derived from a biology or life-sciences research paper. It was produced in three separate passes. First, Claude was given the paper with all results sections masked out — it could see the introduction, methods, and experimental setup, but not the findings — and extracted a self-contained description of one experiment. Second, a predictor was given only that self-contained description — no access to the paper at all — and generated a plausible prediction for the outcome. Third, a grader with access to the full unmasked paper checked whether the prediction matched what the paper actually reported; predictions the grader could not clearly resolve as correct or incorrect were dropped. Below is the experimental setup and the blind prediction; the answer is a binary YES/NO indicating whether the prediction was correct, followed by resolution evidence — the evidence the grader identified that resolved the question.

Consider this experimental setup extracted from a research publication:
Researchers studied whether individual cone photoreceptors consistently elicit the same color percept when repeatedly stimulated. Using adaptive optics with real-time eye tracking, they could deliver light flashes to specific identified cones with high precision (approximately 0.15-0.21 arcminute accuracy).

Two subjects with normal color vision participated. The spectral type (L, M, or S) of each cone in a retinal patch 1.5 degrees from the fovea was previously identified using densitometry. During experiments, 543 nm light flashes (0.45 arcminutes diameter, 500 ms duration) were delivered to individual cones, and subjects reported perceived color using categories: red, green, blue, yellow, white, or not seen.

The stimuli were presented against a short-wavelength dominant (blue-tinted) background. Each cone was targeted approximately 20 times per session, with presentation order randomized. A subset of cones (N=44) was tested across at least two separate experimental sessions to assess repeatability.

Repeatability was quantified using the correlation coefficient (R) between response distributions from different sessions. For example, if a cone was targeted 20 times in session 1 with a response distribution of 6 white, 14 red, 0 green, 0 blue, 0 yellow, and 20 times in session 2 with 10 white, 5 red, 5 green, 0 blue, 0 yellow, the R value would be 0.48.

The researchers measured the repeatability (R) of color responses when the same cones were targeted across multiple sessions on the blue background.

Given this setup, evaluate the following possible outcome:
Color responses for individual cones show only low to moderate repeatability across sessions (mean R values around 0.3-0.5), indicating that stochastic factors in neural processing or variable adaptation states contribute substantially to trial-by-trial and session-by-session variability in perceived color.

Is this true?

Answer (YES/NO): NO